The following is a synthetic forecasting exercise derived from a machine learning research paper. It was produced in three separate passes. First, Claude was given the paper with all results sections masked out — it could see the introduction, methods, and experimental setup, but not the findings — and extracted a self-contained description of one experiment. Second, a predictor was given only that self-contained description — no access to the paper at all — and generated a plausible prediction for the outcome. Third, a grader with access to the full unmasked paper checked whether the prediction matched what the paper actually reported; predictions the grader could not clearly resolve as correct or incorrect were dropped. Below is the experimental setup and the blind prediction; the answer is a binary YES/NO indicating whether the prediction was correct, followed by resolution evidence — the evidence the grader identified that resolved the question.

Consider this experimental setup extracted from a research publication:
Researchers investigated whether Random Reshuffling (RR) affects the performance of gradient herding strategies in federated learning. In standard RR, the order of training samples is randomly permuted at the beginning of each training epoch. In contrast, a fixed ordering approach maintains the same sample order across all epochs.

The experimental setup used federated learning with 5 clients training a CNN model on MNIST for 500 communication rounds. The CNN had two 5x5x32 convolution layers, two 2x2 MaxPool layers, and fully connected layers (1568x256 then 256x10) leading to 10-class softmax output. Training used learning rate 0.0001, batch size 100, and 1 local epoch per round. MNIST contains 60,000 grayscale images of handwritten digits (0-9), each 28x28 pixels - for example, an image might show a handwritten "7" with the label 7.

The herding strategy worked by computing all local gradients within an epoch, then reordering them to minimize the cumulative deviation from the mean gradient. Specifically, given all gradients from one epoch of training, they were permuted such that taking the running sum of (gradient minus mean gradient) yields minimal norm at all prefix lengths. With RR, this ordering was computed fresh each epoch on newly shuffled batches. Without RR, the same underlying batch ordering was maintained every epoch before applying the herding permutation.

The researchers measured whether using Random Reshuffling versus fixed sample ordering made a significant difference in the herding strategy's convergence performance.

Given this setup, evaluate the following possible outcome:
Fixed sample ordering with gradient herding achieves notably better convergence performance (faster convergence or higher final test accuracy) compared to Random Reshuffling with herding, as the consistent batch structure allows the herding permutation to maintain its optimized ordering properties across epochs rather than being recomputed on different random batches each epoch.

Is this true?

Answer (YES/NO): NO